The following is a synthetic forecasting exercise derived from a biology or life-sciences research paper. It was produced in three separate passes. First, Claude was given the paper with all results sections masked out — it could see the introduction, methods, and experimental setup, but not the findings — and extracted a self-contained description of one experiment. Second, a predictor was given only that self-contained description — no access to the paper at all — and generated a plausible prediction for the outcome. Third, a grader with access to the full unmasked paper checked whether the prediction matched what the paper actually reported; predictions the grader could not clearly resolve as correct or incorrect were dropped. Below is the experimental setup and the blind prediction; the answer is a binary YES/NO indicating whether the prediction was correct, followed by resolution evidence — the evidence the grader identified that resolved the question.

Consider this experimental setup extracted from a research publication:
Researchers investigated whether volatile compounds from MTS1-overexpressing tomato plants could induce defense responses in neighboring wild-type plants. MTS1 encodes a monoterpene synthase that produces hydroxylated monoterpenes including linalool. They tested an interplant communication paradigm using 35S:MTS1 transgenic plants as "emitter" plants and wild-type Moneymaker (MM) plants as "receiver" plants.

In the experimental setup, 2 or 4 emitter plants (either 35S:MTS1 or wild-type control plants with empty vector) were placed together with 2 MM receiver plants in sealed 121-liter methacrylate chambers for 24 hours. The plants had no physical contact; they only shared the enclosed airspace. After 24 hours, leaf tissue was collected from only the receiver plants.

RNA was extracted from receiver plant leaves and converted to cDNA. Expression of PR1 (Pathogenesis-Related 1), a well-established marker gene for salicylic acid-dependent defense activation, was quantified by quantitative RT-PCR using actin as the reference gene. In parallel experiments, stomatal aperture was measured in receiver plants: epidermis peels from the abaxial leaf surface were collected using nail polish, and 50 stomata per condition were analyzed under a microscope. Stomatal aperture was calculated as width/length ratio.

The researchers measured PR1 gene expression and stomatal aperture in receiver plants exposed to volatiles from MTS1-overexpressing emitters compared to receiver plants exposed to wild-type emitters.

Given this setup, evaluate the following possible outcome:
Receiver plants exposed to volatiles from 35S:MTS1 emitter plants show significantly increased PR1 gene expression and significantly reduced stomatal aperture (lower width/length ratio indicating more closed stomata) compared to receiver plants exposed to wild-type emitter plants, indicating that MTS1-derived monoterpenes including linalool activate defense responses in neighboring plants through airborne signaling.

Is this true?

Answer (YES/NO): YES